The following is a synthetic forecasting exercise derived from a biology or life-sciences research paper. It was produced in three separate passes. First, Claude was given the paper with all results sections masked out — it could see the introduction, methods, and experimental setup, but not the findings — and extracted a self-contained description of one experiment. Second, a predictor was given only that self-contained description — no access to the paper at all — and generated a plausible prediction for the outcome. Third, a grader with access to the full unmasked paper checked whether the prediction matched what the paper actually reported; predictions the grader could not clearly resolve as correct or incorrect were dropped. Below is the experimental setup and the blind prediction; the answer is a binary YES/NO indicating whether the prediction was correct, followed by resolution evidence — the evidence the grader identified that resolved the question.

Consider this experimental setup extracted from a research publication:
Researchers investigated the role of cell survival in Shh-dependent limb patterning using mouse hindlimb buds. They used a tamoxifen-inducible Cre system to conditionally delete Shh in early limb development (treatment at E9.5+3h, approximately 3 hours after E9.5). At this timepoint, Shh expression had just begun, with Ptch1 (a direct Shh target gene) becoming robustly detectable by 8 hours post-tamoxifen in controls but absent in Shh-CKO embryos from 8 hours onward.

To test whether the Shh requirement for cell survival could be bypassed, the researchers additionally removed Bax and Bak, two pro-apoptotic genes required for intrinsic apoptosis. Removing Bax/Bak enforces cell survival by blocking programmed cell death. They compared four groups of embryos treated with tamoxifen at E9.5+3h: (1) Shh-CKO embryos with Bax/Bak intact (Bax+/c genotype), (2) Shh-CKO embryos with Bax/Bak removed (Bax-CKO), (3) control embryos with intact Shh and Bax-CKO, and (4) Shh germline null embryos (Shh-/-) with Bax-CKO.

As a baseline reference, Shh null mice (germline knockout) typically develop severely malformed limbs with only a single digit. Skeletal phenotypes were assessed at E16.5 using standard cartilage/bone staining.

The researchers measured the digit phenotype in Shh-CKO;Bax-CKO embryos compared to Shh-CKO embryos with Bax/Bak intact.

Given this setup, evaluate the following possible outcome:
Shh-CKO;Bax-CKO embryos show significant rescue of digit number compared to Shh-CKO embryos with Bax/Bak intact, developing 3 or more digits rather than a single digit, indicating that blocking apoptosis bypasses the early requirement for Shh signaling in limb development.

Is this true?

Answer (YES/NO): NO